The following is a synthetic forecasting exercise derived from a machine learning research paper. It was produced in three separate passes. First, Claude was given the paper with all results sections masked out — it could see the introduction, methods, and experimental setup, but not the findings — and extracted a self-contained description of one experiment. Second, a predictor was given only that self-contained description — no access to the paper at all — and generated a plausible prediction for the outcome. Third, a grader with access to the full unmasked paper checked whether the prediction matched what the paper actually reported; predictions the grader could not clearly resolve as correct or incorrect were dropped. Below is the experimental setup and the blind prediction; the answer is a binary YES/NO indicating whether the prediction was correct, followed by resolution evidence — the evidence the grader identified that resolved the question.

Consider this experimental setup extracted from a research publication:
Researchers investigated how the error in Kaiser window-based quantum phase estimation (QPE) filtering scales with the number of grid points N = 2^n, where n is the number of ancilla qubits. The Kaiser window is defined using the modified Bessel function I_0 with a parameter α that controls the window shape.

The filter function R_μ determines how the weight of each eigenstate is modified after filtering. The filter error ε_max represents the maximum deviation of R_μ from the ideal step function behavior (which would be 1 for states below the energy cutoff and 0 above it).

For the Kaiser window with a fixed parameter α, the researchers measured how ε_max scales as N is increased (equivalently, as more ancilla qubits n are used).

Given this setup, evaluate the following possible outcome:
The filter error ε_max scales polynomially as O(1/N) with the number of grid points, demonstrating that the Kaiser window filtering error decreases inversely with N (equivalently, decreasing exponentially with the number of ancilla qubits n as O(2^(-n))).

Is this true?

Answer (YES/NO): NO